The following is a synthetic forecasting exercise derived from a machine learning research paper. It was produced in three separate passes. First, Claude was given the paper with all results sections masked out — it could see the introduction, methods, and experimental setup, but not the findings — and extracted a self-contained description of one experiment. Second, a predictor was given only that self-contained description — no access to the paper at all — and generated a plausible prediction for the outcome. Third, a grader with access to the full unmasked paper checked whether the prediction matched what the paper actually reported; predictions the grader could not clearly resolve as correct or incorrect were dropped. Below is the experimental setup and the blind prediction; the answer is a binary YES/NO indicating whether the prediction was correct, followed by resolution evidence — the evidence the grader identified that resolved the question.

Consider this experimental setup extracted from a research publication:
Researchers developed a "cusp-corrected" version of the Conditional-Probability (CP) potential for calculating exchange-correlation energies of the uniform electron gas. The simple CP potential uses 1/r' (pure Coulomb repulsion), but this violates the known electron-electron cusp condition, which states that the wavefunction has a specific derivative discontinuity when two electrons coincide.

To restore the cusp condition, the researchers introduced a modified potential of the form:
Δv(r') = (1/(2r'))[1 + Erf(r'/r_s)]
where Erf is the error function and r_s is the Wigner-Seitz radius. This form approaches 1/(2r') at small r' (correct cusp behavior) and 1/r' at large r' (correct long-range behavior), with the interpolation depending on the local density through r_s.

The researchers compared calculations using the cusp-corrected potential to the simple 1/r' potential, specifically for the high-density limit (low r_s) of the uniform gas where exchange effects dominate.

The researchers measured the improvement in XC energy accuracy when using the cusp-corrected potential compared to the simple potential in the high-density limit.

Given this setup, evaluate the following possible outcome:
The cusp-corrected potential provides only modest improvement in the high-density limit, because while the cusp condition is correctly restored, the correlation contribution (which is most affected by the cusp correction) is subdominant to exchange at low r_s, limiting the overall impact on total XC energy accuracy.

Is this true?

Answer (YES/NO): NO